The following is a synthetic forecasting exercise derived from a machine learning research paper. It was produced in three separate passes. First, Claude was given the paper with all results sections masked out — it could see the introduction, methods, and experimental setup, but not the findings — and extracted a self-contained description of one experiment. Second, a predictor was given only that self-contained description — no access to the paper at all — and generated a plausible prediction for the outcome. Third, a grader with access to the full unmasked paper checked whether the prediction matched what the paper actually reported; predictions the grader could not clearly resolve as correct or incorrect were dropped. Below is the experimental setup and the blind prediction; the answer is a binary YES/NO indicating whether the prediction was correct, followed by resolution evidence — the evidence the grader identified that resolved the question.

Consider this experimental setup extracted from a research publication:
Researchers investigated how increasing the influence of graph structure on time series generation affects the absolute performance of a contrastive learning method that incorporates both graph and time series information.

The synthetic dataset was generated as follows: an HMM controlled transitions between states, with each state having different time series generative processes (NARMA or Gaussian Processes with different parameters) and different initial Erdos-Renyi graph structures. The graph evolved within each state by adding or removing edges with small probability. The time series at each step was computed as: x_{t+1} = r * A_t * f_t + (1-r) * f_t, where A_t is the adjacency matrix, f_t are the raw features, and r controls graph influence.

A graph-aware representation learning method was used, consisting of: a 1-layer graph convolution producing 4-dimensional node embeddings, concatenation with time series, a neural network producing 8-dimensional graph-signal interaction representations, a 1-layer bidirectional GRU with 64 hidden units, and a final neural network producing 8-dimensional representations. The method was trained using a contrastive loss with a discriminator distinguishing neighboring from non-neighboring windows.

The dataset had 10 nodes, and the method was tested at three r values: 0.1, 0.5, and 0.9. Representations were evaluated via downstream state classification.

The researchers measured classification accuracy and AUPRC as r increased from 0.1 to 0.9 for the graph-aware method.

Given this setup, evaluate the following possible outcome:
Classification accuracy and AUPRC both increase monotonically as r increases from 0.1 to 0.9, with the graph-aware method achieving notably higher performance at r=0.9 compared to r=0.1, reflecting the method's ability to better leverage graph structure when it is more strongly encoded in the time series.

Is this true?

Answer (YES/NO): NO